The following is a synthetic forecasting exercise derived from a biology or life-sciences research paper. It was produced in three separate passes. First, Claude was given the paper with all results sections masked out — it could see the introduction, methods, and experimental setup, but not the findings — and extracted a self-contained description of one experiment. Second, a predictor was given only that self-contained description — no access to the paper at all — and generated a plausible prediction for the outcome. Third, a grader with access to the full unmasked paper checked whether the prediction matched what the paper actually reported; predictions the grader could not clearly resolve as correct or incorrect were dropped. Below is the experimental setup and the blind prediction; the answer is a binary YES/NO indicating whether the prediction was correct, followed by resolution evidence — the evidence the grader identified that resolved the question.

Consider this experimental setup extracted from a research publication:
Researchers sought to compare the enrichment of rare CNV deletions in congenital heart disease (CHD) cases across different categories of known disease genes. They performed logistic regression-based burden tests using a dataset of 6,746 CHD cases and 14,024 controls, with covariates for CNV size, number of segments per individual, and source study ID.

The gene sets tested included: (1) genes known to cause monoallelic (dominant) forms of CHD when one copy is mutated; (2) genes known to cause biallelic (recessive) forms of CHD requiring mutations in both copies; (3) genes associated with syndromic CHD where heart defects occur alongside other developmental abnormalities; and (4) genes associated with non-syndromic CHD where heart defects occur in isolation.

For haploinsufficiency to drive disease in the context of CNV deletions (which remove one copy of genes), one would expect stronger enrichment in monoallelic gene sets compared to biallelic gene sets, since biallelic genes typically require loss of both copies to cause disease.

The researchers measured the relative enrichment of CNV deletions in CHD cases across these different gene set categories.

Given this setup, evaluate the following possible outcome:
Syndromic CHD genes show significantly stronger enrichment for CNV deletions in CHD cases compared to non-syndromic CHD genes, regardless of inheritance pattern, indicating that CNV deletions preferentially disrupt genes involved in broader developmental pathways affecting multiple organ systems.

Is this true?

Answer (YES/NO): YES